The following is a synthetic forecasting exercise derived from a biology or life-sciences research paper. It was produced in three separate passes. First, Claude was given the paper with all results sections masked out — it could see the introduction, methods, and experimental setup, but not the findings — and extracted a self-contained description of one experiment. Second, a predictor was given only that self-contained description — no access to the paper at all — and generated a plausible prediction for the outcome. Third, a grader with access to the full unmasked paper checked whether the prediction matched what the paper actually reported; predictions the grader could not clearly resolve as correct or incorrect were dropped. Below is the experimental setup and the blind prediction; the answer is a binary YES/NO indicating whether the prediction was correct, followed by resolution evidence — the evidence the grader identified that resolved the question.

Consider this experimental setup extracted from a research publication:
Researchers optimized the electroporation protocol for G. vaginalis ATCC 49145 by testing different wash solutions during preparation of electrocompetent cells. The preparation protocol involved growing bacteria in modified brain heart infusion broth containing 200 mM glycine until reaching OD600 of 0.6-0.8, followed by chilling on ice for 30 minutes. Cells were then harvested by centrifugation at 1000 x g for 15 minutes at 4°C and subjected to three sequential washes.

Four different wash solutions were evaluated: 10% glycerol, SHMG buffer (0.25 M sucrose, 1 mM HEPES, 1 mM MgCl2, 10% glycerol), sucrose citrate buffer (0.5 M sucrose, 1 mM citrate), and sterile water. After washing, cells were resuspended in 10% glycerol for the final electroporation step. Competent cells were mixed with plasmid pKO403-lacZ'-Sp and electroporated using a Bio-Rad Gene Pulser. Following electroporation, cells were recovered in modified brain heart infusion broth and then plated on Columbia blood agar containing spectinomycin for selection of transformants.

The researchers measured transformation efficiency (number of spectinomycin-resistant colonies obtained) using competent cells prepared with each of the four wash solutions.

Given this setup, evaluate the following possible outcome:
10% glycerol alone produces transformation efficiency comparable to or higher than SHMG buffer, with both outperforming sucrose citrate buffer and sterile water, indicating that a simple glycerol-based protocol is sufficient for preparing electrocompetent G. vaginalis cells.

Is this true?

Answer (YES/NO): NO